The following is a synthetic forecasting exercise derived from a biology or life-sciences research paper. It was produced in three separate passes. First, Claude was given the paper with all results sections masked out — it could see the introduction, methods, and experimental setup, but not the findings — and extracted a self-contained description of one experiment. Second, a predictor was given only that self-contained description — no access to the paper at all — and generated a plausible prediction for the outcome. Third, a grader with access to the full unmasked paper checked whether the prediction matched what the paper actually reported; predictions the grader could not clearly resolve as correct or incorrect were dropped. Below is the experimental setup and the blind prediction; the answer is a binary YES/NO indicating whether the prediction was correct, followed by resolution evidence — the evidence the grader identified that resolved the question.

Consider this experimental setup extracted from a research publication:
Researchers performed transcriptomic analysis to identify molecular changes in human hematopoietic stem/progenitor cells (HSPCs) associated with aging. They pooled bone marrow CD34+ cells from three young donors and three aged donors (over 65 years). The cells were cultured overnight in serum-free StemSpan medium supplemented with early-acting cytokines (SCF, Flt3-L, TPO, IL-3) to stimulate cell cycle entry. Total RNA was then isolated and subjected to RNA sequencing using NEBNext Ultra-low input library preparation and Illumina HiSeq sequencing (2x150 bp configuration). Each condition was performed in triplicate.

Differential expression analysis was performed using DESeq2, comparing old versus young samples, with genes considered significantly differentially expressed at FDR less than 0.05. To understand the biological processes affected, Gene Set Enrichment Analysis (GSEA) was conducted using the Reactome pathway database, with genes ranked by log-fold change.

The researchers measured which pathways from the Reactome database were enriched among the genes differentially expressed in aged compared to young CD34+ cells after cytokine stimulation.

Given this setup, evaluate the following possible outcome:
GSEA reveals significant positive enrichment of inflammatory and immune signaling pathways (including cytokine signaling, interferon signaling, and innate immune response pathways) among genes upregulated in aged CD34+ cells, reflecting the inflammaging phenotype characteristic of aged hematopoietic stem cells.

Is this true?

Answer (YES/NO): YES